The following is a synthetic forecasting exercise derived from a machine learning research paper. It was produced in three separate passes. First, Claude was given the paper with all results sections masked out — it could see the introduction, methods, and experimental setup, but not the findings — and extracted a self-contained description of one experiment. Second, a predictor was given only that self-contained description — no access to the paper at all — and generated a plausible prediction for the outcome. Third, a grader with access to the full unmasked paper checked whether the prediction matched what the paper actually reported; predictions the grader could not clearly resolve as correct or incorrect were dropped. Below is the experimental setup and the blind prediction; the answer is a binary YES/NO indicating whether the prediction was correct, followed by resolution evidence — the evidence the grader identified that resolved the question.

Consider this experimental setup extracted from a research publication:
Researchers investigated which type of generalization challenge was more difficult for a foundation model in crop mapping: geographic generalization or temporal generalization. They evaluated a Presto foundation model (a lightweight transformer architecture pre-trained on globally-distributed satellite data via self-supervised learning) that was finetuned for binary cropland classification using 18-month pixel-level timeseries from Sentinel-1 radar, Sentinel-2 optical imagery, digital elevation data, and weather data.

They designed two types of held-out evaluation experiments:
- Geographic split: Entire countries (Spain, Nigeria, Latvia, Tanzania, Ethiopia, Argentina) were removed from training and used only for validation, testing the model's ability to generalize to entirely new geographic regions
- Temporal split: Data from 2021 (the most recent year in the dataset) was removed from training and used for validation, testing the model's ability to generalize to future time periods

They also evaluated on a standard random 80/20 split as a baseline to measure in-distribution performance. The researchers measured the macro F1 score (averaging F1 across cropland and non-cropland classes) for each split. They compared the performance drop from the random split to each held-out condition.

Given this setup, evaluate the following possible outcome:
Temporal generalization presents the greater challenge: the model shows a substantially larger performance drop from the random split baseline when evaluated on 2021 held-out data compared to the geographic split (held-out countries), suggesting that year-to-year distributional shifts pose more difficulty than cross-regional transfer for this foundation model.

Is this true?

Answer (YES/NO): NO